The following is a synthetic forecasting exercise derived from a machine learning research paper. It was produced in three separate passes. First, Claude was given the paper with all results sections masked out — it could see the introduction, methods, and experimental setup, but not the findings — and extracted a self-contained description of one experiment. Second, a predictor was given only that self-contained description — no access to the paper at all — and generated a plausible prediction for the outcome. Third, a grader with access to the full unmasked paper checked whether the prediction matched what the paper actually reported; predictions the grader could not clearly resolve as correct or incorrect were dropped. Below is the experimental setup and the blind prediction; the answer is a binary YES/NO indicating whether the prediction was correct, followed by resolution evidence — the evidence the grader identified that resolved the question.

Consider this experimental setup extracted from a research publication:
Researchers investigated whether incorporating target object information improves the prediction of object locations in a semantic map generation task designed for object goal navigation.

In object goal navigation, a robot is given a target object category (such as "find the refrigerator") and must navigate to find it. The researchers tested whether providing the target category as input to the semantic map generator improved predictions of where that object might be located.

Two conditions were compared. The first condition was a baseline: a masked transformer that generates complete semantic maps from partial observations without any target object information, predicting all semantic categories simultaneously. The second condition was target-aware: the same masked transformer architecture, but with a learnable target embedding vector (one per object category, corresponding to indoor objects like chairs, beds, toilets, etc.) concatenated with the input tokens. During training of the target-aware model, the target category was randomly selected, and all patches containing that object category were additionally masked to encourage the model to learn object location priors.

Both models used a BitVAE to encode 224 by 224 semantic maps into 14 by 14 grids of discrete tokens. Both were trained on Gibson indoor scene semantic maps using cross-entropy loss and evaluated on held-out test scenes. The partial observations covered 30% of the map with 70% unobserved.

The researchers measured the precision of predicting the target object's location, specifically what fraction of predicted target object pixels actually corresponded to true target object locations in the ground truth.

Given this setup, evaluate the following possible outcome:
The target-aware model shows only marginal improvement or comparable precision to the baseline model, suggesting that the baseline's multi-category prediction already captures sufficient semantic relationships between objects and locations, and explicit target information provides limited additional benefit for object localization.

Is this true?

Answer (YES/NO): NO